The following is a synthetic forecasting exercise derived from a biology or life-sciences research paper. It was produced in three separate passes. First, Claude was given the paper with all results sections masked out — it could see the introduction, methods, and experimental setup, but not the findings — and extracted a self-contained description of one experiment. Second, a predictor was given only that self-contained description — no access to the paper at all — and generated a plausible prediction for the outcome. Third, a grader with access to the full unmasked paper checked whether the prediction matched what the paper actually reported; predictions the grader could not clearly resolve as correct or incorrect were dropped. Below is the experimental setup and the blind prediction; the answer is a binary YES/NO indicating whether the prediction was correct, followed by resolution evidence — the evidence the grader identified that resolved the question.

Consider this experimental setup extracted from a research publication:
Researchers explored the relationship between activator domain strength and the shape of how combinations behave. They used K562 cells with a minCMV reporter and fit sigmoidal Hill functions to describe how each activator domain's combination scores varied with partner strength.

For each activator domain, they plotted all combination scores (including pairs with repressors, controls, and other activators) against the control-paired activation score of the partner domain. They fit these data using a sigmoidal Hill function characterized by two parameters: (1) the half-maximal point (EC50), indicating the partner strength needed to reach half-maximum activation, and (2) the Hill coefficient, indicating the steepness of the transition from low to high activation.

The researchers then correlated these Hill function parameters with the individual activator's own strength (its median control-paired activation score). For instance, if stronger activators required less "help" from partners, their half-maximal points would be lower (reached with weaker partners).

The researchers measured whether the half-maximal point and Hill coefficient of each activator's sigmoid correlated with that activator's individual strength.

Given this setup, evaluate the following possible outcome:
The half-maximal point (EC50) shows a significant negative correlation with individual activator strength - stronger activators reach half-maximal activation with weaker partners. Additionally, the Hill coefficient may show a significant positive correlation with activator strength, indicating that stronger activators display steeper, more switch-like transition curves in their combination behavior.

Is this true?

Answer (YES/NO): YES